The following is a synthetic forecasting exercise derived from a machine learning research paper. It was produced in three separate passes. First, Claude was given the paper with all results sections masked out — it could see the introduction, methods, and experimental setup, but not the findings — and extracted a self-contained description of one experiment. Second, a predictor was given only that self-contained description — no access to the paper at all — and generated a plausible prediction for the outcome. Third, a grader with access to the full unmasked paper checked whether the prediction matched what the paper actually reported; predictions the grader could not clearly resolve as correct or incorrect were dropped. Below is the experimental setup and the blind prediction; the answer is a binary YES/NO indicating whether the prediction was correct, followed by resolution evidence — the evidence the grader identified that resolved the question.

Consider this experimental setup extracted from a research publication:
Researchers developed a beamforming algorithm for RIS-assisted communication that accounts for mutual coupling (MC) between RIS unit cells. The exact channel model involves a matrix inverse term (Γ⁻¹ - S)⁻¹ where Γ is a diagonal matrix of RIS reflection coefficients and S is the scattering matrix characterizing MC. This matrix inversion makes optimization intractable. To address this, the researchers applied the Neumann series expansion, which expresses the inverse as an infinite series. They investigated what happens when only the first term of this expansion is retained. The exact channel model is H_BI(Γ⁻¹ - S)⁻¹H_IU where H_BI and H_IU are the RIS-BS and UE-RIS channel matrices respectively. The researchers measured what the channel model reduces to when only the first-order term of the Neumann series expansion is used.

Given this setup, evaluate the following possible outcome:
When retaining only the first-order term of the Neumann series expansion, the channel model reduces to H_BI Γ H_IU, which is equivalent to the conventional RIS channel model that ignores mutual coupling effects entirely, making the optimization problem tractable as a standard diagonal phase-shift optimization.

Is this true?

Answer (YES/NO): YES